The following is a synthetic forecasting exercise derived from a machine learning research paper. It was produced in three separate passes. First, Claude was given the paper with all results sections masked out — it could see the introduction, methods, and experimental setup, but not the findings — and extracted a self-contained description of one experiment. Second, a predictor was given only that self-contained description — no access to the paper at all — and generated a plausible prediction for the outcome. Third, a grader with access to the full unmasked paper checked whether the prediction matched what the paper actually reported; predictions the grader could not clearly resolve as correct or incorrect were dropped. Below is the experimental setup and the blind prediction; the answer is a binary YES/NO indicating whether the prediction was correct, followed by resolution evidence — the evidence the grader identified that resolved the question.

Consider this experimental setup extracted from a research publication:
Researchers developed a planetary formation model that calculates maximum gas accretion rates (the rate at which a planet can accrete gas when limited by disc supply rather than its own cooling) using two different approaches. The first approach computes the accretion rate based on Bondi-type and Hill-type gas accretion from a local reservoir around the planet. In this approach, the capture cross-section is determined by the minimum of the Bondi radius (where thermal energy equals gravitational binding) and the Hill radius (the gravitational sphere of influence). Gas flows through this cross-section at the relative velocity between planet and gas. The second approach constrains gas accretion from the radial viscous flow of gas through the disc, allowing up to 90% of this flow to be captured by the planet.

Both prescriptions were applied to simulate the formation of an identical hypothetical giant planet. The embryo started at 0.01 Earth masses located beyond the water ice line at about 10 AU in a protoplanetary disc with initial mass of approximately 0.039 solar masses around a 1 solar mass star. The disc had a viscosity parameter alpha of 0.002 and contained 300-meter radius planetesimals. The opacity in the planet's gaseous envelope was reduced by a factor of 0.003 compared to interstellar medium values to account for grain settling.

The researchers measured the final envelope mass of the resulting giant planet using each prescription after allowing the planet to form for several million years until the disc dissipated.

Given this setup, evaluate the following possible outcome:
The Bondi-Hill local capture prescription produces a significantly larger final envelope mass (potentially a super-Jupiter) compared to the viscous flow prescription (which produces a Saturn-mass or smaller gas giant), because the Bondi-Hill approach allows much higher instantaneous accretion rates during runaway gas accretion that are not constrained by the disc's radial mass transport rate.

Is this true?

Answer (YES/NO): NO